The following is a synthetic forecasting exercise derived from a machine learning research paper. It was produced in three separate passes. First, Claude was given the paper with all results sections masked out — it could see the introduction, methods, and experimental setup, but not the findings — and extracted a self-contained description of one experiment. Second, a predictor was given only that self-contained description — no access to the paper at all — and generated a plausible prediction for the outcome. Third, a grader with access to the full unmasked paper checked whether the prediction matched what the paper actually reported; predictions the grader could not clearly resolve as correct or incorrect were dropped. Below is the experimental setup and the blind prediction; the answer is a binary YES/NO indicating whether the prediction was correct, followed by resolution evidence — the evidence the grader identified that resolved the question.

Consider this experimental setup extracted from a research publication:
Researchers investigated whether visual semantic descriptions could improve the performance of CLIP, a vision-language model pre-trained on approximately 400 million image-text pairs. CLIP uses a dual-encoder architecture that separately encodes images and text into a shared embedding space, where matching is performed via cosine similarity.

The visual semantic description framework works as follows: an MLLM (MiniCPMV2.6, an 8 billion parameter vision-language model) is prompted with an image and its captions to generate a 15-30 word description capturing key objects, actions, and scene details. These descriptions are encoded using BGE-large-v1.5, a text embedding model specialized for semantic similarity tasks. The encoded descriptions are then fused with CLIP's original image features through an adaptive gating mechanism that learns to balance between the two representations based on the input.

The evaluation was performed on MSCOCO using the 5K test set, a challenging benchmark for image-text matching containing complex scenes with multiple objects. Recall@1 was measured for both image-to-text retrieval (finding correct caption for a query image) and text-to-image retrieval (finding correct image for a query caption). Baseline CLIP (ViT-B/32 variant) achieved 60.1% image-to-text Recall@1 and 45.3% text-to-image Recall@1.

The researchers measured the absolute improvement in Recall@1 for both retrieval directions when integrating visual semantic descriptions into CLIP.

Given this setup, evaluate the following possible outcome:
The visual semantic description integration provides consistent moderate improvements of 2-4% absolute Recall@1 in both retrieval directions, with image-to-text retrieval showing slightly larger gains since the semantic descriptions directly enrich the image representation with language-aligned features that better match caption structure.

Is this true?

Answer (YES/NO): NO